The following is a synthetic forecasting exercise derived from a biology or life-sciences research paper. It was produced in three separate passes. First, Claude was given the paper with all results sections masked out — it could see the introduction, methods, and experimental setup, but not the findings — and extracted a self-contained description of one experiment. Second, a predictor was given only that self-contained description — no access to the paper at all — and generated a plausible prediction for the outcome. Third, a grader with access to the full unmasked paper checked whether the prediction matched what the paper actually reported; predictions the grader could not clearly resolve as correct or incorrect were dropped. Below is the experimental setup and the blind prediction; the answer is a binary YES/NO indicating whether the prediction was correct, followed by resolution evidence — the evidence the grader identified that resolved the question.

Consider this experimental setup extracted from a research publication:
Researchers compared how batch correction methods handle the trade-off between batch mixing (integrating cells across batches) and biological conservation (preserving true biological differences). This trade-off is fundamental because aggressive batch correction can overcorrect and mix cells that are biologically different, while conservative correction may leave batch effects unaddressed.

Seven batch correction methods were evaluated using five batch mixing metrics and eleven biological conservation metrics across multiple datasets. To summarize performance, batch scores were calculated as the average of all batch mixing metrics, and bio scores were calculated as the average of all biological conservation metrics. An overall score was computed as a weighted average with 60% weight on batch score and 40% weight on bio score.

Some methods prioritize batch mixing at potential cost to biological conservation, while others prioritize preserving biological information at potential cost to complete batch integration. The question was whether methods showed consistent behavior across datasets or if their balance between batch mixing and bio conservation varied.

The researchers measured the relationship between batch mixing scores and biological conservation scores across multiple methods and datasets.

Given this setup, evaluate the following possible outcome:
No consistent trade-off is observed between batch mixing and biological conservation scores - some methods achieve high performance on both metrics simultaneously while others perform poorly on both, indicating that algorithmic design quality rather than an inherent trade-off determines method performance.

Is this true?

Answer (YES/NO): YES